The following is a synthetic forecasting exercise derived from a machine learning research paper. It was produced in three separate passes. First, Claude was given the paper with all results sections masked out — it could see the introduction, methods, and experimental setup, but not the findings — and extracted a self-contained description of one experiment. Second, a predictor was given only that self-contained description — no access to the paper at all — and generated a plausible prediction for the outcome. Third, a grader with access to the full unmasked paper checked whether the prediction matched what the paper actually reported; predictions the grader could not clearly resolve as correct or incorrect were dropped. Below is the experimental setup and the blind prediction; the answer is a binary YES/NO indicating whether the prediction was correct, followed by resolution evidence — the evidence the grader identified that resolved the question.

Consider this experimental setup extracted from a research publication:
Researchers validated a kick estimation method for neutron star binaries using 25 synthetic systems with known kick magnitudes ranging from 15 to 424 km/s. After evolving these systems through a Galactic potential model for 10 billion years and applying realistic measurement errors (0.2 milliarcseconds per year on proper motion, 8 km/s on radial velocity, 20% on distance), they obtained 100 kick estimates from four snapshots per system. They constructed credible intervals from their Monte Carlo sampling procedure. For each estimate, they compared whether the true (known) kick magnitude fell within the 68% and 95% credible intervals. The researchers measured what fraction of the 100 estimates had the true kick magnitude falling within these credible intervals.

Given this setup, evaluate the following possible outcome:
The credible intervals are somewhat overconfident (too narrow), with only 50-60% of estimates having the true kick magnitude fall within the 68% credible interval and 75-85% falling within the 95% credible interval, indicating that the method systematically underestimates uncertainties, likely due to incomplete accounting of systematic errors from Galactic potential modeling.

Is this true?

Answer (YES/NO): NO